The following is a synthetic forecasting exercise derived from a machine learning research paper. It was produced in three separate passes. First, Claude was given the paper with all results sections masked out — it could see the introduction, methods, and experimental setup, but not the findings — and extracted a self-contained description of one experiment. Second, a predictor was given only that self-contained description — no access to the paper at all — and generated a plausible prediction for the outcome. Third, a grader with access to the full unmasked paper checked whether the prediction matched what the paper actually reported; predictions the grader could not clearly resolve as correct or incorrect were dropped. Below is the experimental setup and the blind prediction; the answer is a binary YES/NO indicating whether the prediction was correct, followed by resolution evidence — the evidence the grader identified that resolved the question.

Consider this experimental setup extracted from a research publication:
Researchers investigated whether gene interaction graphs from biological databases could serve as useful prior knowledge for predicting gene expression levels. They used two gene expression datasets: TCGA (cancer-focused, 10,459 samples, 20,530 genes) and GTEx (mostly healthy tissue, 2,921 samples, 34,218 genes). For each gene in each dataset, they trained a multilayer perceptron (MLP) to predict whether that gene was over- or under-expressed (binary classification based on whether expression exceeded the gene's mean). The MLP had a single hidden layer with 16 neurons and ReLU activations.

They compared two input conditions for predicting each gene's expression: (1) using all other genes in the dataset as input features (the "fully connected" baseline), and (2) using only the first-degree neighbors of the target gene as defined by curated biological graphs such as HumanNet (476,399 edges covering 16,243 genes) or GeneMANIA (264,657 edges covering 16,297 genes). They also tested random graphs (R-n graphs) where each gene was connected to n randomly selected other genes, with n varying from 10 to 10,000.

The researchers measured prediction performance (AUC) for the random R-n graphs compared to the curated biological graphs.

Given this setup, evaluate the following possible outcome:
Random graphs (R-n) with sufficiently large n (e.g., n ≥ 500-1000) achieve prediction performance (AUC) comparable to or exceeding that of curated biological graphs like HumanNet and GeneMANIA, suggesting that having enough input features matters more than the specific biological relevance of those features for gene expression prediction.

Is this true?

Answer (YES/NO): YES